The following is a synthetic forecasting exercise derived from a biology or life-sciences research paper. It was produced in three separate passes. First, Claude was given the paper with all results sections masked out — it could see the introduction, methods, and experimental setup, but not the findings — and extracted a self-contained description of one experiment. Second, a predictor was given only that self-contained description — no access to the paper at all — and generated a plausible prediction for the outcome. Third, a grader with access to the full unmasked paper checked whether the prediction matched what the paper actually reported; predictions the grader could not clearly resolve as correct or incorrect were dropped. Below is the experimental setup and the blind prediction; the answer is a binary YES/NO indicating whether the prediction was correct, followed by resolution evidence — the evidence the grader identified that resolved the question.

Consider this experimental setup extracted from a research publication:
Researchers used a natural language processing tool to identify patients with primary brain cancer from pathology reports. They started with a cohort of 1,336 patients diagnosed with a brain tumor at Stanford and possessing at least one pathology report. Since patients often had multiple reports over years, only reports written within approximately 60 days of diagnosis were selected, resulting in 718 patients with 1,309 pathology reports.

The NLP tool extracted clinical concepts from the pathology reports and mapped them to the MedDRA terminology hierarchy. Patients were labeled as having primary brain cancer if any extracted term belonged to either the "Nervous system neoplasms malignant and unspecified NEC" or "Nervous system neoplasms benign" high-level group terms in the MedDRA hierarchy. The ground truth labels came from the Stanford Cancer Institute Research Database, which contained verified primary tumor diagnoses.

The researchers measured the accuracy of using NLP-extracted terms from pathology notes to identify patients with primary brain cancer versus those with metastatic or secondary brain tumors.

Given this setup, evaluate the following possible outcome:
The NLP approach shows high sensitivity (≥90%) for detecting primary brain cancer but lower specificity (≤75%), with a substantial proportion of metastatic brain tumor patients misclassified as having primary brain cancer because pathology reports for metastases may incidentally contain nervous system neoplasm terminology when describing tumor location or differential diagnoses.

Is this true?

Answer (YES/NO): NO